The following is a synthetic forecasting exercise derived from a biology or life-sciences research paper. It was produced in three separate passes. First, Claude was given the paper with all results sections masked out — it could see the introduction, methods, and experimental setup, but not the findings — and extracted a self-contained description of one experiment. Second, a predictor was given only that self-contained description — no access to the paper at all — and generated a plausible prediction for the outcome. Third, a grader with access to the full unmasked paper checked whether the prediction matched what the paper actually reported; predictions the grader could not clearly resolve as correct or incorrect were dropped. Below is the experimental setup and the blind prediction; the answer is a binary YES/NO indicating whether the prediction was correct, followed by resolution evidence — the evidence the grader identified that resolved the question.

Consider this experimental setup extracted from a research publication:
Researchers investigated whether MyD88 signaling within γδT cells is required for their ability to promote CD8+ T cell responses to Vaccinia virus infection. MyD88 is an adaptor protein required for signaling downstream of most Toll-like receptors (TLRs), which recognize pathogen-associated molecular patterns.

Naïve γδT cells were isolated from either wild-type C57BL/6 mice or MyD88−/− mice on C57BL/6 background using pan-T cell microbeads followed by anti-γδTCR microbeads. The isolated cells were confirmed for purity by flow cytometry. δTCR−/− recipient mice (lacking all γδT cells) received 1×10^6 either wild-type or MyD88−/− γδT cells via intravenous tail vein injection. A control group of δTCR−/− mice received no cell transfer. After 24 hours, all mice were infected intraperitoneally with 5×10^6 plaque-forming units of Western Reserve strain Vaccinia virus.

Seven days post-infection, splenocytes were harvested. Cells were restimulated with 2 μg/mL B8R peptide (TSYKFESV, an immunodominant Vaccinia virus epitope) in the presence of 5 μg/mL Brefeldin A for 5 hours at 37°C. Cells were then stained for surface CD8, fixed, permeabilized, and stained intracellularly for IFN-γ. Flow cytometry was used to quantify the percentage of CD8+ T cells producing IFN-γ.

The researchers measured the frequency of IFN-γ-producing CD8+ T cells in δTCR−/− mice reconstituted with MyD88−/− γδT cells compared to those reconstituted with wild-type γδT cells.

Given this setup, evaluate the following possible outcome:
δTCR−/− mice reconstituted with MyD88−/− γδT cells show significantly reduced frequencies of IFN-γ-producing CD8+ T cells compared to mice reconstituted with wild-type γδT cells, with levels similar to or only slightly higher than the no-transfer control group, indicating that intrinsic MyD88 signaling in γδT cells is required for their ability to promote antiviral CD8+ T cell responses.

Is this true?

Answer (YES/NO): YES